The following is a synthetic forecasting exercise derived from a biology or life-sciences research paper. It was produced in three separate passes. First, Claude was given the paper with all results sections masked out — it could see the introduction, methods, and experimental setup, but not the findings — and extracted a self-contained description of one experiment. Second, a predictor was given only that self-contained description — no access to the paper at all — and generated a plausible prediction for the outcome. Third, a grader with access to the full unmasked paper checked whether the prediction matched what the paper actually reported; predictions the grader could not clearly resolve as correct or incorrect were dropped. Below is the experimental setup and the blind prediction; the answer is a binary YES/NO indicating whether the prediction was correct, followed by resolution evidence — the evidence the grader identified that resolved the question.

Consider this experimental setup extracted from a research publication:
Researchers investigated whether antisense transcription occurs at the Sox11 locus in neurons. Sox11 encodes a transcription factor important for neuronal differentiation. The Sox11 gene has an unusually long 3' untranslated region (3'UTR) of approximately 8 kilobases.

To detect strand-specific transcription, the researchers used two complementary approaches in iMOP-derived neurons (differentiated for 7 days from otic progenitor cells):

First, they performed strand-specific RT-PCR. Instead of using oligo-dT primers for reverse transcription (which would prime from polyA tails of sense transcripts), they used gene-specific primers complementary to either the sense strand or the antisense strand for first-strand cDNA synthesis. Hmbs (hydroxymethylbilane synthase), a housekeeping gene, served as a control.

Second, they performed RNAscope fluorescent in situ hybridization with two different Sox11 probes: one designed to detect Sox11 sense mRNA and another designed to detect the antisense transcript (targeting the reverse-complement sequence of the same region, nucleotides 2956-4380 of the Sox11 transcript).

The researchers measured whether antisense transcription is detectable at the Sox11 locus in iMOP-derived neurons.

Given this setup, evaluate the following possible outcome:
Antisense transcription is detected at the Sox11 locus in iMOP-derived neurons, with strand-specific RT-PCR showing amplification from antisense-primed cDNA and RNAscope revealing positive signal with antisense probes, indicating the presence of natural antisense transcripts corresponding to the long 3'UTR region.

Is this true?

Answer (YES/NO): YES